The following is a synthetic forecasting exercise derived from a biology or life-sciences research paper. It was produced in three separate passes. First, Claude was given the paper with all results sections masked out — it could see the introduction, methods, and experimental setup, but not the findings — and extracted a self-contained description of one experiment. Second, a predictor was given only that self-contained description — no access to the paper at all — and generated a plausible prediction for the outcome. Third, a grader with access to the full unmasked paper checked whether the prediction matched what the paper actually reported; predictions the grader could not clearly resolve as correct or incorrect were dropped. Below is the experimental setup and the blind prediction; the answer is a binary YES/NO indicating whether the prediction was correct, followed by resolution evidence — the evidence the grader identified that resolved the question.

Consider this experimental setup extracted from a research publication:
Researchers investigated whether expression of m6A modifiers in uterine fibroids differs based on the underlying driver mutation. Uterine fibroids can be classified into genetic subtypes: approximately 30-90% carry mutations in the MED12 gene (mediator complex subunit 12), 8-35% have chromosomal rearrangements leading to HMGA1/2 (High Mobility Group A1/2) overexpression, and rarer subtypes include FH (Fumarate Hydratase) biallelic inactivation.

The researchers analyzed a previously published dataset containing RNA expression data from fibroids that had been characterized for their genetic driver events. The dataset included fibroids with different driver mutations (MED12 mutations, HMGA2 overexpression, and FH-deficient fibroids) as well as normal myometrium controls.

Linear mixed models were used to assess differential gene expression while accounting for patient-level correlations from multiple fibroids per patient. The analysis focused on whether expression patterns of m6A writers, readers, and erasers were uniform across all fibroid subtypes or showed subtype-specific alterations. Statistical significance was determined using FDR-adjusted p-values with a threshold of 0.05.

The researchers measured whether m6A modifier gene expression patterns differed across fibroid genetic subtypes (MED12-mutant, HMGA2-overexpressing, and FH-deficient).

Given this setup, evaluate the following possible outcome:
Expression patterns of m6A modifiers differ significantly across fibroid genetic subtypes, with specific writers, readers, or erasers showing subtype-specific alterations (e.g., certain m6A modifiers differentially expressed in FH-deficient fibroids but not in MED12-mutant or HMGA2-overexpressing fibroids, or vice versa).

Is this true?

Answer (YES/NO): YES